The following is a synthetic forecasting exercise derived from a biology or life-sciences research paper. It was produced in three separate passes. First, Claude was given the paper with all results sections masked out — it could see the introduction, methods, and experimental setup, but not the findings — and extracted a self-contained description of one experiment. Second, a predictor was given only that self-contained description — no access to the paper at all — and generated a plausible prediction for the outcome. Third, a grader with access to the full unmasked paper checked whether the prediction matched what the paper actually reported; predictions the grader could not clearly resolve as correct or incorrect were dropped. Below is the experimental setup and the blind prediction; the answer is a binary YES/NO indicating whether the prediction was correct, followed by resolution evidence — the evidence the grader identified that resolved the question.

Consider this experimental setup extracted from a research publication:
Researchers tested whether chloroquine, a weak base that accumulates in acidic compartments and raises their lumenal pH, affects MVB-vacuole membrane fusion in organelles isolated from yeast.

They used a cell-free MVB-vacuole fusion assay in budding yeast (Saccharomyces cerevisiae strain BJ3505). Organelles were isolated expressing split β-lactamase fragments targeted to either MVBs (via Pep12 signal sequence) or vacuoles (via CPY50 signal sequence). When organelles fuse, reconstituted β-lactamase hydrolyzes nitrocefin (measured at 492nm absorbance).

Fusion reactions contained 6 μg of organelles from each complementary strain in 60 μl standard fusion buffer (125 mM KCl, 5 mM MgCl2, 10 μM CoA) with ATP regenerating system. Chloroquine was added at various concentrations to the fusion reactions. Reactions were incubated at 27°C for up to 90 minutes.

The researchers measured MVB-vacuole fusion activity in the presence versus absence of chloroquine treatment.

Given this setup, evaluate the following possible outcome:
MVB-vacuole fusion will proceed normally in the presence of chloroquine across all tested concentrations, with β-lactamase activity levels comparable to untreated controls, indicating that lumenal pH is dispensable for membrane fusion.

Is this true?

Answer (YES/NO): NO